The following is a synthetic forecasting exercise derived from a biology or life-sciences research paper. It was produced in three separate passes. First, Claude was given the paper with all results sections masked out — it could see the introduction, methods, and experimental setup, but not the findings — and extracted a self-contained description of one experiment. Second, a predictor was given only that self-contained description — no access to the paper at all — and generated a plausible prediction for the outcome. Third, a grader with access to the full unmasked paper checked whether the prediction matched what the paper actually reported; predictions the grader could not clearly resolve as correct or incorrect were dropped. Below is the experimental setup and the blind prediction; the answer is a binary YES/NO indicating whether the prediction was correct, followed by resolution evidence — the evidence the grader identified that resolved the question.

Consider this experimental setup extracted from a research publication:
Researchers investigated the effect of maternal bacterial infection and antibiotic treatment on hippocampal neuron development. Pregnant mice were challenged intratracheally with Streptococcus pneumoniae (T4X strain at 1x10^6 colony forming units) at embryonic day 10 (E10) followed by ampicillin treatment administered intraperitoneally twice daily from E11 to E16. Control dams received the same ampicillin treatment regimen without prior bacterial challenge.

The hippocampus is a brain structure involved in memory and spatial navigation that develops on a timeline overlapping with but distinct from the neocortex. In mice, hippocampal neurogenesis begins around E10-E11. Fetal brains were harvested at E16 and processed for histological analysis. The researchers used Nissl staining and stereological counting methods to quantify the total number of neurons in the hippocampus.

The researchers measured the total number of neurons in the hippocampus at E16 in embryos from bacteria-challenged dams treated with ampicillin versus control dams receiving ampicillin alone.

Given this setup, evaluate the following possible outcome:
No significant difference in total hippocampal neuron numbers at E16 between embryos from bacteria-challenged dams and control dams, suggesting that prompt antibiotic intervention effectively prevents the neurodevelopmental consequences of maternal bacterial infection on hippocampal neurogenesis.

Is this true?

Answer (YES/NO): NO